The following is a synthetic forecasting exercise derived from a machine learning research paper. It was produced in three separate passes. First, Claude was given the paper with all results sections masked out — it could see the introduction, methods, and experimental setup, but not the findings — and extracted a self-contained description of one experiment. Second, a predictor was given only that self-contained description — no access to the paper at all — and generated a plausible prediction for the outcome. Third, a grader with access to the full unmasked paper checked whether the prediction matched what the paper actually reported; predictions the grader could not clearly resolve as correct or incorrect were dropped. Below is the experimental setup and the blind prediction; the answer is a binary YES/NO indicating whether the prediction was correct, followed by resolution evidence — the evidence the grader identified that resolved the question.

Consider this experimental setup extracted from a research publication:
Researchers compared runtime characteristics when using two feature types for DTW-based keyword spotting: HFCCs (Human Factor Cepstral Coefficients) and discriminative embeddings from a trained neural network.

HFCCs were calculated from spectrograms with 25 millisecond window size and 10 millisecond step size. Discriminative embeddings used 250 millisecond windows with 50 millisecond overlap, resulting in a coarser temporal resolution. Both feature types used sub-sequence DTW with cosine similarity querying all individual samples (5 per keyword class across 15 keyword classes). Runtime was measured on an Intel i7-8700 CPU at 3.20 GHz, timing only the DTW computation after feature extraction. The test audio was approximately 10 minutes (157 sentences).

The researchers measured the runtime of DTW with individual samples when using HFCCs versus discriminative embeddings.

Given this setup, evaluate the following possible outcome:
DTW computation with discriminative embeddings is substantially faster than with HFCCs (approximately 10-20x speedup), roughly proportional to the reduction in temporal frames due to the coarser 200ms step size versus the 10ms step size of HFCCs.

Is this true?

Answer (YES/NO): NO